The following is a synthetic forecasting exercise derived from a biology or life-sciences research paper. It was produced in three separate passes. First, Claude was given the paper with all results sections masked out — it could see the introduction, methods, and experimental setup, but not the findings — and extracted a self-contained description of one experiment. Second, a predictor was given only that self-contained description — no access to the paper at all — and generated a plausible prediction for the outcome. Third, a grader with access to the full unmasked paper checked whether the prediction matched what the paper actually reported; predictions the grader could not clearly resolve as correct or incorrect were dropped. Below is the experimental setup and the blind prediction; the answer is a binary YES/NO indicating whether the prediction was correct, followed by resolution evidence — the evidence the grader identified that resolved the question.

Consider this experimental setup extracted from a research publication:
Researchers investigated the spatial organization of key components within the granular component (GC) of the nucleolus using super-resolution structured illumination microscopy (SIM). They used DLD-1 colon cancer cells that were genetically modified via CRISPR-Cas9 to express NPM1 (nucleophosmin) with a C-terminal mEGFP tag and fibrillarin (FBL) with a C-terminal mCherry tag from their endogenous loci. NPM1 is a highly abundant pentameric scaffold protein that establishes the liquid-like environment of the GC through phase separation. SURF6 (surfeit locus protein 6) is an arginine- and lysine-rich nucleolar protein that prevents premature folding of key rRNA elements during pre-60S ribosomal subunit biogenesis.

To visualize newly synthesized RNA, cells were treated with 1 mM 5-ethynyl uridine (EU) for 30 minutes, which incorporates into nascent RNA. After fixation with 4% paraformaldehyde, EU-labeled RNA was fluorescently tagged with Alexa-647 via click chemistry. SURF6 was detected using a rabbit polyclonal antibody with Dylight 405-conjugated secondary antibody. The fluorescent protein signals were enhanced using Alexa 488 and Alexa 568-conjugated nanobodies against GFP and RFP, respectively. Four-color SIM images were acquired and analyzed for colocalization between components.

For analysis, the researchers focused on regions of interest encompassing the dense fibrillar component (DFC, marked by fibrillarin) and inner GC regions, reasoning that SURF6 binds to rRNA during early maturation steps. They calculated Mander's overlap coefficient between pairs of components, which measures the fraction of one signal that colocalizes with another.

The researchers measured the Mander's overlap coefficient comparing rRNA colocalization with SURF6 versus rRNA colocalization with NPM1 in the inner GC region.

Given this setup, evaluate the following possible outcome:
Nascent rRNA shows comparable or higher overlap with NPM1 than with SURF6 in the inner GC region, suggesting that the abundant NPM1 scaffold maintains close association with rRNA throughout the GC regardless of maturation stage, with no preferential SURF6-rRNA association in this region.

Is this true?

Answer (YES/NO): NO